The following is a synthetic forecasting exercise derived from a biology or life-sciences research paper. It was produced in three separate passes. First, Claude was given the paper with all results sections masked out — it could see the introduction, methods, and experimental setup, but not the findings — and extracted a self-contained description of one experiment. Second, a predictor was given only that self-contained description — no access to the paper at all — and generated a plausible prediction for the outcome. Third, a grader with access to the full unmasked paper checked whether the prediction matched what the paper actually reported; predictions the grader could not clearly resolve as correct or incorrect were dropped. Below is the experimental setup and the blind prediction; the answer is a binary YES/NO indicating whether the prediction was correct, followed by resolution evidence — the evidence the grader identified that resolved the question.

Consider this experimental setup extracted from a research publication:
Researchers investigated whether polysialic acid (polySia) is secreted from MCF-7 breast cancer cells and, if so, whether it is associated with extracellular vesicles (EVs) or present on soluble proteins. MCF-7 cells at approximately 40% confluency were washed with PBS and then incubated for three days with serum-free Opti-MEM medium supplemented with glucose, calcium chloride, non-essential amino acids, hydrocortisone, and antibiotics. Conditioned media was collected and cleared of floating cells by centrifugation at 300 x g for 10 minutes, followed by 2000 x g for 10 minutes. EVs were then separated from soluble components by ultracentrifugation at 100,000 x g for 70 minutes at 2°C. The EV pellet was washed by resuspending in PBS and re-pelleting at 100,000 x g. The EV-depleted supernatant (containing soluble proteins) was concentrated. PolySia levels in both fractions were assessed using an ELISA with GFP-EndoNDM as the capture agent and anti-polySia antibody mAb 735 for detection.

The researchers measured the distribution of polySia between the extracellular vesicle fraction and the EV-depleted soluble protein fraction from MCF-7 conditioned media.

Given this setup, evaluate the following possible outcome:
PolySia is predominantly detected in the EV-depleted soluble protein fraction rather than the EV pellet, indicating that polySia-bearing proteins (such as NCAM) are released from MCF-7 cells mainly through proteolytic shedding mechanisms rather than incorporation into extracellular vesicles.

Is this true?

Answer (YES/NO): NO